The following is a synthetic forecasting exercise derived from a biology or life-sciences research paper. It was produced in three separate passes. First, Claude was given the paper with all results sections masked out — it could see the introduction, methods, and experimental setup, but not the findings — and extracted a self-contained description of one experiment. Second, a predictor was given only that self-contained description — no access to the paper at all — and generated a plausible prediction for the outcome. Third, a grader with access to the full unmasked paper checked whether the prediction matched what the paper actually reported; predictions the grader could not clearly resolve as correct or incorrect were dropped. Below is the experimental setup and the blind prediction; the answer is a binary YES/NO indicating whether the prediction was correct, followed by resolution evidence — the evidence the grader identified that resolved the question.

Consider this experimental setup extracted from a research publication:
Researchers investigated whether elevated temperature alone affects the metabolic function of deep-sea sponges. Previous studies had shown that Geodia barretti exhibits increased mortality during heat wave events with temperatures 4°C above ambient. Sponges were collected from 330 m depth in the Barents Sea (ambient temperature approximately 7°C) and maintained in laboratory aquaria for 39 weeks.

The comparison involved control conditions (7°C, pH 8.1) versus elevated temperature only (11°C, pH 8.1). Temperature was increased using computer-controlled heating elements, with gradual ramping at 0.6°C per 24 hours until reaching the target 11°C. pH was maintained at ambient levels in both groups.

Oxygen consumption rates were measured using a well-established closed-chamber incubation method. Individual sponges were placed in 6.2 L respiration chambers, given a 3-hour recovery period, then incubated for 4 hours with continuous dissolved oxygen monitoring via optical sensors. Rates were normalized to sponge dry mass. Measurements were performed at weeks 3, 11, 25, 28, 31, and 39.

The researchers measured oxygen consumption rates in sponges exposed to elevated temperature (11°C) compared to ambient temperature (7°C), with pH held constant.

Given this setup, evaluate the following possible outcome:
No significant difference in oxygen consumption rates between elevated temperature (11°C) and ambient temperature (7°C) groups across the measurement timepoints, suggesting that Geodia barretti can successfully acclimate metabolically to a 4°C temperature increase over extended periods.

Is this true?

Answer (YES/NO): YES